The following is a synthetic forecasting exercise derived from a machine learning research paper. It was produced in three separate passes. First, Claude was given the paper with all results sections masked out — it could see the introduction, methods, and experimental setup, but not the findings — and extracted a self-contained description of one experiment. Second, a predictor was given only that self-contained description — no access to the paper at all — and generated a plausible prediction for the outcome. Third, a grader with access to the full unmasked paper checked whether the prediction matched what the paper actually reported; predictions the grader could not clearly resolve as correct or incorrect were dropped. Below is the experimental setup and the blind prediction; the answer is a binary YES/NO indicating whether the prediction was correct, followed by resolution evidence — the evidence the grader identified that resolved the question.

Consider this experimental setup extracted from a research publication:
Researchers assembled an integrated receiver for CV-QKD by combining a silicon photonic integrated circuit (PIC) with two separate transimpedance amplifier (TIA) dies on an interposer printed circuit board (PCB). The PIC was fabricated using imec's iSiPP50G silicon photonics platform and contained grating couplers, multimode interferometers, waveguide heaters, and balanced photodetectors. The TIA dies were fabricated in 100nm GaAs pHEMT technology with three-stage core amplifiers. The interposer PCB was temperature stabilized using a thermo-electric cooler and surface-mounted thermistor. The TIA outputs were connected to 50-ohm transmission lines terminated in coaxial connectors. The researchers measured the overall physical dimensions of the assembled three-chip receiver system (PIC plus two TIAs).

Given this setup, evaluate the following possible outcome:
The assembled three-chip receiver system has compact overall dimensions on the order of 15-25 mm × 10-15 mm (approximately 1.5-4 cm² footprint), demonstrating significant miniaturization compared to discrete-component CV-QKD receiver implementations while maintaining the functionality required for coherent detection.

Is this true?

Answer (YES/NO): NO